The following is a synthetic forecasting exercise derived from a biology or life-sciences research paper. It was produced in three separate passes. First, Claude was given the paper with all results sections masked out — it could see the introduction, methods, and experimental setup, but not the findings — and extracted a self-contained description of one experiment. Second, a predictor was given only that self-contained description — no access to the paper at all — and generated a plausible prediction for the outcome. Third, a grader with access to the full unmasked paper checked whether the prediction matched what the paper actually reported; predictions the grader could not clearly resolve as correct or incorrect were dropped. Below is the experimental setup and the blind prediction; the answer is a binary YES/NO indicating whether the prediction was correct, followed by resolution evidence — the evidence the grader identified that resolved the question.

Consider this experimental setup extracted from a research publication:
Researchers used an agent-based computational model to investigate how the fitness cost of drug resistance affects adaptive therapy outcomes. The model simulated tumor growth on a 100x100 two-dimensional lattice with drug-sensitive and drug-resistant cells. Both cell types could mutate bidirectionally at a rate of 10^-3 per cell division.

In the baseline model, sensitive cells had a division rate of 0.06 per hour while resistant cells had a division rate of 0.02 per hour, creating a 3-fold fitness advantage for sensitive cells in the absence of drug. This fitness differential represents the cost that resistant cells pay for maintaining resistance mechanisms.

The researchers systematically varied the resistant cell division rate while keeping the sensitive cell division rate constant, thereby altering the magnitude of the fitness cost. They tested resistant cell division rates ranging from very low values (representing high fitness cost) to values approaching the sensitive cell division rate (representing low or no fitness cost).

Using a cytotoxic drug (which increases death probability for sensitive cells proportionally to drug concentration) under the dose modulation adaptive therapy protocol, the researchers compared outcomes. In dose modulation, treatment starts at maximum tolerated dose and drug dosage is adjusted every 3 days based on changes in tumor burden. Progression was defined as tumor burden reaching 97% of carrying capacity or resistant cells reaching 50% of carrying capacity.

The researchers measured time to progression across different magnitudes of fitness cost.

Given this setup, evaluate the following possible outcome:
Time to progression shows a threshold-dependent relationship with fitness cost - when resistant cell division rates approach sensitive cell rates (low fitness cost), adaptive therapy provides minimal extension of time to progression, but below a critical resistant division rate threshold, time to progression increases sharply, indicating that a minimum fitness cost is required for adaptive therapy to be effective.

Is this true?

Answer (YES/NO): NO